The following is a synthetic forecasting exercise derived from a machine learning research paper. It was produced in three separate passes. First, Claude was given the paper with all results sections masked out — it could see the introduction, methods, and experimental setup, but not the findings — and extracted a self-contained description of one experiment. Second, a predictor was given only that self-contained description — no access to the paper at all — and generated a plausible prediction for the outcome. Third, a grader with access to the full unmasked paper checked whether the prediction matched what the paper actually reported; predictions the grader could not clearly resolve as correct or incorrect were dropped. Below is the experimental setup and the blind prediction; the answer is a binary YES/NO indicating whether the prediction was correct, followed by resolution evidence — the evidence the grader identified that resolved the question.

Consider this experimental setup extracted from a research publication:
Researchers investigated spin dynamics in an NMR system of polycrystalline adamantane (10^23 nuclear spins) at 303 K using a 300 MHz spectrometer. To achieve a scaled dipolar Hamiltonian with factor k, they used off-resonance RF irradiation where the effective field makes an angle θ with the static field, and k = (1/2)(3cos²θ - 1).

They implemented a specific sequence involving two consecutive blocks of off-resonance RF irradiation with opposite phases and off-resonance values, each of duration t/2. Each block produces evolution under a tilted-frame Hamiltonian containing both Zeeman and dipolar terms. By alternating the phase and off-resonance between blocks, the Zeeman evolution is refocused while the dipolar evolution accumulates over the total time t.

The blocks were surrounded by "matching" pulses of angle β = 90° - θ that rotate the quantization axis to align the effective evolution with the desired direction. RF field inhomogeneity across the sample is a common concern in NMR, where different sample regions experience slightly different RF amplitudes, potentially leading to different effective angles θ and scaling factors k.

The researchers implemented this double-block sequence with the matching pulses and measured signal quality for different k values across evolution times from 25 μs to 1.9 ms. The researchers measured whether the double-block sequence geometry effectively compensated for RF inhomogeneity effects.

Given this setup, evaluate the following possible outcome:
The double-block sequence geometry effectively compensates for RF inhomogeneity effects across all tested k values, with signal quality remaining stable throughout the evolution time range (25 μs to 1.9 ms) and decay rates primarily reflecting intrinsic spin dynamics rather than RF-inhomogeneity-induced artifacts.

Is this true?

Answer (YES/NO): NO